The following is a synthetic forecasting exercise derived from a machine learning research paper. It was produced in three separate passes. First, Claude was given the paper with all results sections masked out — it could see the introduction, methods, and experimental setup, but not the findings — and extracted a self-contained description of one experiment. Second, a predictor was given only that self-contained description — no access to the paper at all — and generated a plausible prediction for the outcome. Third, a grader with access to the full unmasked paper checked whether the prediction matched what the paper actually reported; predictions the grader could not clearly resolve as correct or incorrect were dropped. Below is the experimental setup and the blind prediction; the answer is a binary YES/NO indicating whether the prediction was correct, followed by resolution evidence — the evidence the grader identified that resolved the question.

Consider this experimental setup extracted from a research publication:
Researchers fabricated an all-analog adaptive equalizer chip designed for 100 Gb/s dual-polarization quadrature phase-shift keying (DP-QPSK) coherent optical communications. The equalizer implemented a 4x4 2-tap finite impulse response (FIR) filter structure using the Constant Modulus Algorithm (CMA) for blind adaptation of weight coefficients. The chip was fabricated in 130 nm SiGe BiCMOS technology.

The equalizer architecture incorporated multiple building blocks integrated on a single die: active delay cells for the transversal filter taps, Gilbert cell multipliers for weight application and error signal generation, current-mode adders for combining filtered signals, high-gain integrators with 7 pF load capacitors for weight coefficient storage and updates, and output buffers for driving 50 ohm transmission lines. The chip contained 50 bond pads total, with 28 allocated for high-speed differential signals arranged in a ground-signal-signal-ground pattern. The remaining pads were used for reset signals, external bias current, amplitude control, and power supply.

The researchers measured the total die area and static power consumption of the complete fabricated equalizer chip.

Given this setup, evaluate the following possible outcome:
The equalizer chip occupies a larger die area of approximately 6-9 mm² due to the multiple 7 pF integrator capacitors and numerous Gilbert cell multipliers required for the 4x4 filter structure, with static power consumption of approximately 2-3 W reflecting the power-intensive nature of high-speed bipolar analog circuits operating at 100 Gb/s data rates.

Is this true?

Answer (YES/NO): NO